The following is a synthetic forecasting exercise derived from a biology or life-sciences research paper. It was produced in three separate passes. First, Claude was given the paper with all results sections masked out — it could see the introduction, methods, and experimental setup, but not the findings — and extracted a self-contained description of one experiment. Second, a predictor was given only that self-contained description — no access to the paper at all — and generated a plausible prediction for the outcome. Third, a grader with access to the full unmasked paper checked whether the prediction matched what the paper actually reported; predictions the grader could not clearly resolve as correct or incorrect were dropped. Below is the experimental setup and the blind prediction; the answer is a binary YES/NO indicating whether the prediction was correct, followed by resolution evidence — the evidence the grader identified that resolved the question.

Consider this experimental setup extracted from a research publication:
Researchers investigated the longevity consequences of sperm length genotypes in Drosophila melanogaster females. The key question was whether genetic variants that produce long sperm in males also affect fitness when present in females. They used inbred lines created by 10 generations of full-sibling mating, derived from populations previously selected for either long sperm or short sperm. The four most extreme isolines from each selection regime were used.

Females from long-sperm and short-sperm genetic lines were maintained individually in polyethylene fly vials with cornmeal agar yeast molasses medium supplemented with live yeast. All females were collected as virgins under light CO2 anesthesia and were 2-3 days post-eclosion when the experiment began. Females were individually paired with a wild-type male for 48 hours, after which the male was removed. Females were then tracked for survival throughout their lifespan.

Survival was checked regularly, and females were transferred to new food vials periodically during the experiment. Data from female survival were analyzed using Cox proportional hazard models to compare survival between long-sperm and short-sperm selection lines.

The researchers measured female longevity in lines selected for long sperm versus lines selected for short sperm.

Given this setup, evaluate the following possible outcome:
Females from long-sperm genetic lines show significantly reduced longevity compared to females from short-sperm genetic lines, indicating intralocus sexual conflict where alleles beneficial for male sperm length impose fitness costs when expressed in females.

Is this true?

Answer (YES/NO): NO